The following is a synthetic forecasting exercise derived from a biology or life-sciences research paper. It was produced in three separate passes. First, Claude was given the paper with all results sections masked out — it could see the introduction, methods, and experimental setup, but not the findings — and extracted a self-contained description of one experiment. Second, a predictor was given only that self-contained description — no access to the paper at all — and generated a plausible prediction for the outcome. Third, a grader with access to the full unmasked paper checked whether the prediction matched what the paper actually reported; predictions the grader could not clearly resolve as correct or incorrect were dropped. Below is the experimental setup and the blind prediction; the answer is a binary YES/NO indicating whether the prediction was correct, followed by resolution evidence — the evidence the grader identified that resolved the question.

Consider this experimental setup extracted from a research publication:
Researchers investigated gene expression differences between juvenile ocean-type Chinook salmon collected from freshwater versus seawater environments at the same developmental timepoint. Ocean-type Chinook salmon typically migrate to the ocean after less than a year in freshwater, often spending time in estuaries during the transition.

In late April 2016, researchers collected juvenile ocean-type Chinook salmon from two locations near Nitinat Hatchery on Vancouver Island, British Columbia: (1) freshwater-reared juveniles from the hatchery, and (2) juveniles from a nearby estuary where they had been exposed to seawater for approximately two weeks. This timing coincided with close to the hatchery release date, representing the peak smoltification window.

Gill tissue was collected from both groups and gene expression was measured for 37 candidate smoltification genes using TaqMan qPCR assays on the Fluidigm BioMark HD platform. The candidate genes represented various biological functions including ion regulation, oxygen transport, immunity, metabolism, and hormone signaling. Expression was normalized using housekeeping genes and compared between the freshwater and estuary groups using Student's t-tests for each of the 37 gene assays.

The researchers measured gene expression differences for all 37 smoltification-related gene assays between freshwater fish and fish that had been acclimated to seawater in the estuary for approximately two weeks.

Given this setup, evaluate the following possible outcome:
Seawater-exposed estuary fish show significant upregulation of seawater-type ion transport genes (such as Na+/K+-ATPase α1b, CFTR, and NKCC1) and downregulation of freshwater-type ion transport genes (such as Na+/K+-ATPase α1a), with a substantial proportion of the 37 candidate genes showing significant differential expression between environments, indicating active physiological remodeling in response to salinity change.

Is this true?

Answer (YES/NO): NO